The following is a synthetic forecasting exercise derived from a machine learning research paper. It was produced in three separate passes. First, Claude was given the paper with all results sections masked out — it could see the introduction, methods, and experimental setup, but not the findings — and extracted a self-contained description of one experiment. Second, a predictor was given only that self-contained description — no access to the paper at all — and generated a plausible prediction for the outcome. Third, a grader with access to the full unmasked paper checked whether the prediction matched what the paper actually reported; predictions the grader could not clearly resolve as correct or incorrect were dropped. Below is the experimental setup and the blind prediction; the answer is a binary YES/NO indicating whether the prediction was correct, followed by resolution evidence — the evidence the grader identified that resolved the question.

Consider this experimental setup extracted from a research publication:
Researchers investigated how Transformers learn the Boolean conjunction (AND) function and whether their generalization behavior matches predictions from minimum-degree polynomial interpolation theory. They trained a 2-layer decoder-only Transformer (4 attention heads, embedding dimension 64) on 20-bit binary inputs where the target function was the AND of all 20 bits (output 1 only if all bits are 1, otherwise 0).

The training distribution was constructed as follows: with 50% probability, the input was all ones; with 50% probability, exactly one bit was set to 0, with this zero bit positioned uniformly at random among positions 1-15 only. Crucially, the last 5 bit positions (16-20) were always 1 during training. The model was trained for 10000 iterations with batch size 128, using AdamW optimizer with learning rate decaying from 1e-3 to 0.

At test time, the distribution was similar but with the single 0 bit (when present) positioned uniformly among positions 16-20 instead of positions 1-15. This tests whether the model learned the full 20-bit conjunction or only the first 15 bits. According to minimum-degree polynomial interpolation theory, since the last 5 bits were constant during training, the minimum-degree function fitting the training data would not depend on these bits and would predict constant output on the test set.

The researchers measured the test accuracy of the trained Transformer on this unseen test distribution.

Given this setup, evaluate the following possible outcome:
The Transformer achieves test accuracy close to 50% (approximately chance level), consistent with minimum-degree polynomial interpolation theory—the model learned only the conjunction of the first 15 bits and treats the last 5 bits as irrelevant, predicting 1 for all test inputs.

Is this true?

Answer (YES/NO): NO